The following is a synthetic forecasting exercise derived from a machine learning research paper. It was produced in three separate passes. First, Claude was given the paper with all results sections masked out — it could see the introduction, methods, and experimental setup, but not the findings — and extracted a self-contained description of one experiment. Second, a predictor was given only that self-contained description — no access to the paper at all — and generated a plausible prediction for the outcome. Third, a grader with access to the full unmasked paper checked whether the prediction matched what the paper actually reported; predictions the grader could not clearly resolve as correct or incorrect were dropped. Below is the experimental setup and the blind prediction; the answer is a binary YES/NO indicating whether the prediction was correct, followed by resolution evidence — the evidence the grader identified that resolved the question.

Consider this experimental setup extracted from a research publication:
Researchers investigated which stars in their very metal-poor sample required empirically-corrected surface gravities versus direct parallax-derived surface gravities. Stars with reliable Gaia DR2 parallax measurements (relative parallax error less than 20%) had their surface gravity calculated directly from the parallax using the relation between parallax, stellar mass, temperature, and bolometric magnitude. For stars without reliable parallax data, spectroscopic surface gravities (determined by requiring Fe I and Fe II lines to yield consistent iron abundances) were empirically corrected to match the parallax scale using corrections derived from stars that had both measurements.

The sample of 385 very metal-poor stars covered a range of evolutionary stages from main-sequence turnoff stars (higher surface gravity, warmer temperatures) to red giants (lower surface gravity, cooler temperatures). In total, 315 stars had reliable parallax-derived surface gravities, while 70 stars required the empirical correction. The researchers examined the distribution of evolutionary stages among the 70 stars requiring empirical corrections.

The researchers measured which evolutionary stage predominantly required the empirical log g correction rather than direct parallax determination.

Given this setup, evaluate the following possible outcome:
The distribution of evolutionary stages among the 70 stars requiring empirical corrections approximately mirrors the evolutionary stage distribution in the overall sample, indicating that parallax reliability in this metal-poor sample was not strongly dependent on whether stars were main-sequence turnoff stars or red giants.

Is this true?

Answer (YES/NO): NO